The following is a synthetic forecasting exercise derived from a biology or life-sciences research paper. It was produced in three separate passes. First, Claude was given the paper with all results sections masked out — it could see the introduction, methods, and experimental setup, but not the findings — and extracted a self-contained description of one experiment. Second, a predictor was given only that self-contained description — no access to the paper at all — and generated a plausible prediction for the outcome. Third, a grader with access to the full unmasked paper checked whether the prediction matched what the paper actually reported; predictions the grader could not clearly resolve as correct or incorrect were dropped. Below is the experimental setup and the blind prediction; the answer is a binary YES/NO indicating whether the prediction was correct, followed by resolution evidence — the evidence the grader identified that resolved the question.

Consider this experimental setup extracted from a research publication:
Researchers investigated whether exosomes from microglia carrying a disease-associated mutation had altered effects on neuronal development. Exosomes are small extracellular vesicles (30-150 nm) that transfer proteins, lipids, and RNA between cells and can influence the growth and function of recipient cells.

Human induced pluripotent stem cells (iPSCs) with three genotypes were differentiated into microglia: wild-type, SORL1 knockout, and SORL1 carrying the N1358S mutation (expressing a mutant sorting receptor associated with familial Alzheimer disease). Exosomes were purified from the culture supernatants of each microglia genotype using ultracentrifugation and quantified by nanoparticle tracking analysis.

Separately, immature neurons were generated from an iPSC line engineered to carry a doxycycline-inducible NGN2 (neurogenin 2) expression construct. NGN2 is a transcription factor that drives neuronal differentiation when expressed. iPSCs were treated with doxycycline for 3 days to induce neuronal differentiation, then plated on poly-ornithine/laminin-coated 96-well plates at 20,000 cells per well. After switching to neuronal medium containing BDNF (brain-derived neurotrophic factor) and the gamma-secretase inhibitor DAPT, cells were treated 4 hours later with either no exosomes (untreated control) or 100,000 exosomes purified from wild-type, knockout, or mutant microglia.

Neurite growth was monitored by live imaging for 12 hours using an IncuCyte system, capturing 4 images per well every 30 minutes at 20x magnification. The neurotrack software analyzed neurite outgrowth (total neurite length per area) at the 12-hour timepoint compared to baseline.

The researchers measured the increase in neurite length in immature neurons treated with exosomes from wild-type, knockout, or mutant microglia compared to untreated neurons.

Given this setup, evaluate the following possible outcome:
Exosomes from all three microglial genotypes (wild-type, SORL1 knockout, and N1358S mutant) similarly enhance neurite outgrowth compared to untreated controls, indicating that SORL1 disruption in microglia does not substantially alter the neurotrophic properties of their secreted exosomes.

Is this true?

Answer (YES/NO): NO